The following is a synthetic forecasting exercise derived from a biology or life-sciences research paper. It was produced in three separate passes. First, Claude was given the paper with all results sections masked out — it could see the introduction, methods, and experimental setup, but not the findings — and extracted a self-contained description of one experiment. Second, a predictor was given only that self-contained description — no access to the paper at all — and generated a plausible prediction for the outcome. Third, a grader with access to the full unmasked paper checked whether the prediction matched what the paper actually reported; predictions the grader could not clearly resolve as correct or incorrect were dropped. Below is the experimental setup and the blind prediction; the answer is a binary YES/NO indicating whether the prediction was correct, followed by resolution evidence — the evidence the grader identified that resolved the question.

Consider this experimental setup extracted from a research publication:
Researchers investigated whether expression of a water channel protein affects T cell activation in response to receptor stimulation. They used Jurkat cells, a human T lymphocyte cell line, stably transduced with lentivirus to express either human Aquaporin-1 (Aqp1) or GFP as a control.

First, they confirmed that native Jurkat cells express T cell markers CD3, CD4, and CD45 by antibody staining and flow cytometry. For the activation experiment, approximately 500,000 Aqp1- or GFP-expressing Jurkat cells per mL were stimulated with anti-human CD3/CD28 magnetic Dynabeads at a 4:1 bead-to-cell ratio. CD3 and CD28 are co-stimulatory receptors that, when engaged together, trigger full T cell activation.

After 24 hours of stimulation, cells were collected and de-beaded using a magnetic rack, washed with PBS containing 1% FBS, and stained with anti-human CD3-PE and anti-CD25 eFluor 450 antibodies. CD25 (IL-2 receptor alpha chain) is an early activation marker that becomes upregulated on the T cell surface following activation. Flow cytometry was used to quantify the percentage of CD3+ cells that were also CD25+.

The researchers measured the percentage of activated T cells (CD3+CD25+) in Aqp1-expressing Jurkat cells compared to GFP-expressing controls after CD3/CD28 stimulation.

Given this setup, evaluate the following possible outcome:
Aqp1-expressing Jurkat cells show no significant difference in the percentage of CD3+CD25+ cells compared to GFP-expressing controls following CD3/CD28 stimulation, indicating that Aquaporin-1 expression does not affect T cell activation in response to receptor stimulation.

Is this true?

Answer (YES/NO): NO